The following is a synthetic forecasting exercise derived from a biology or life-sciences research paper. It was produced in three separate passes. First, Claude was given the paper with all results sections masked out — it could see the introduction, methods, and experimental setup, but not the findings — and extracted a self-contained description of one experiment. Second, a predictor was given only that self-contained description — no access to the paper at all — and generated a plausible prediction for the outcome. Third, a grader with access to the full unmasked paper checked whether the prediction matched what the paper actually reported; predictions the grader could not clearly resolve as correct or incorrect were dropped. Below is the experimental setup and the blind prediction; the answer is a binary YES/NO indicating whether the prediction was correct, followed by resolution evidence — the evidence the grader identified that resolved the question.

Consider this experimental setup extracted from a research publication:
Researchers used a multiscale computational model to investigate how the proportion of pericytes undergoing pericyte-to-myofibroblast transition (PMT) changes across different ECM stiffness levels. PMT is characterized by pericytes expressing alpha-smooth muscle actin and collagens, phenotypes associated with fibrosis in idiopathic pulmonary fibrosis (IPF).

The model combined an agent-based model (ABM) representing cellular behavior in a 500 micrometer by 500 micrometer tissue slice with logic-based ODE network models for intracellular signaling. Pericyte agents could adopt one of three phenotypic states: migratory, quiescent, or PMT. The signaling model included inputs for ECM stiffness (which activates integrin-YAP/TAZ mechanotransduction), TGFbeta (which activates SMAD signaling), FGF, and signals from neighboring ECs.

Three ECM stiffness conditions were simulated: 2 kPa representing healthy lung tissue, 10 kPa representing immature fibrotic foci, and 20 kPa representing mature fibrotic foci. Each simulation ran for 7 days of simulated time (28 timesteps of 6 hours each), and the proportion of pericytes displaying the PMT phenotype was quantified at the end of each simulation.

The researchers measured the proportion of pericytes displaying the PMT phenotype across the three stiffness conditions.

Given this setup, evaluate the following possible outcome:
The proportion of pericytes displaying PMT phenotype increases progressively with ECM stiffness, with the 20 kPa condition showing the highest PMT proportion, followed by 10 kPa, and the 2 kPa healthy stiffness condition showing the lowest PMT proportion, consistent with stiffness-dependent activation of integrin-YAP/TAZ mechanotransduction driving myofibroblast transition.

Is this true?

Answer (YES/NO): NO